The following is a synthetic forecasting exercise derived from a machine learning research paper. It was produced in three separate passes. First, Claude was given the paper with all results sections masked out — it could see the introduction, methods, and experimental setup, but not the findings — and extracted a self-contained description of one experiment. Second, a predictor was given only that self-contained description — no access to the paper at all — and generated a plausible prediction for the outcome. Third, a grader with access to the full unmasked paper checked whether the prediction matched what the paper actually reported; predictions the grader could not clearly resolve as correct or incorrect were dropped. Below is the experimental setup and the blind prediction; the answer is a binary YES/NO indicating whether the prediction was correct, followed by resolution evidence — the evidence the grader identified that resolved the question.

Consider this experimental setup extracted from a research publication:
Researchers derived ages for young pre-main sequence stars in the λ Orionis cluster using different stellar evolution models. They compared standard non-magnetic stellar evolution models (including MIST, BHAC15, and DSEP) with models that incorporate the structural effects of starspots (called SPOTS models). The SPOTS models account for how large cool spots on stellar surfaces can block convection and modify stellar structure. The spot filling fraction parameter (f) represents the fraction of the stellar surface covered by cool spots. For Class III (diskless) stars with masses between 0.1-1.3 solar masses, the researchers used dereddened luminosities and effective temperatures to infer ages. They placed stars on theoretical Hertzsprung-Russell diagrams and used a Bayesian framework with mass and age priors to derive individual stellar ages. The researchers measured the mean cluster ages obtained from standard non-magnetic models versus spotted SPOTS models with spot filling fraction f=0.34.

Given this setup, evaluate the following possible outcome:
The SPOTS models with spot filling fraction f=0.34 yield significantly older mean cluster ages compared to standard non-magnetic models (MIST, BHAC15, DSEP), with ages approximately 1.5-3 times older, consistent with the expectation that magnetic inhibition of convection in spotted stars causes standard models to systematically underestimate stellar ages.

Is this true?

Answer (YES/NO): YES